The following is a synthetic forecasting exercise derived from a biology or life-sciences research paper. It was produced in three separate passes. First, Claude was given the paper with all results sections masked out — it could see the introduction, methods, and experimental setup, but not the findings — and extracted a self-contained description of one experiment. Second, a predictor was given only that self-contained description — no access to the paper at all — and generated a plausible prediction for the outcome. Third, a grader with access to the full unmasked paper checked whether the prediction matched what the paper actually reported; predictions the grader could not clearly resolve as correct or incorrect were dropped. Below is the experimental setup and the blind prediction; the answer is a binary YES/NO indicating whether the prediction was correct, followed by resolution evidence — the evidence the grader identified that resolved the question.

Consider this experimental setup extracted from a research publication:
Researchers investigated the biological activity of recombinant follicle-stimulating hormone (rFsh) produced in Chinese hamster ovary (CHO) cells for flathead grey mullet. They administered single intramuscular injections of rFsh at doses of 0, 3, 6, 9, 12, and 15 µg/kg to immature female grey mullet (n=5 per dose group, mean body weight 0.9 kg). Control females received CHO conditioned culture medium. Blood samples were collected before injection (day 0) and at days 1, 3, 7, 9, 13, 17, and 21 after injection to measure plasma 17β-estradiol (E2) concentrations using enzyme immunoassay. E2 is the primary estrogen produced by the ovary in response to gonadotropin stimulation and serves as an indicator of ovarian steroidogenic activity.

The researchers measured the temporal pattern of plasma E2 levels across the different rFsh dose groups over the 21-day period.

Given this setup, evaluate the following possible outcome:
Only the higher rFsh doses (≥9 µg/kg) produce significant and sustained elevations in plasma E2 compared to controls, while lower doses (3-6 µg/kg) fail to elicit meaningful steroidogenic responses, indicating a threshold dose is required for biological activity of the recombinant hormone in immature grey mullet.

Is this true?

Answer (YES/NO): NO